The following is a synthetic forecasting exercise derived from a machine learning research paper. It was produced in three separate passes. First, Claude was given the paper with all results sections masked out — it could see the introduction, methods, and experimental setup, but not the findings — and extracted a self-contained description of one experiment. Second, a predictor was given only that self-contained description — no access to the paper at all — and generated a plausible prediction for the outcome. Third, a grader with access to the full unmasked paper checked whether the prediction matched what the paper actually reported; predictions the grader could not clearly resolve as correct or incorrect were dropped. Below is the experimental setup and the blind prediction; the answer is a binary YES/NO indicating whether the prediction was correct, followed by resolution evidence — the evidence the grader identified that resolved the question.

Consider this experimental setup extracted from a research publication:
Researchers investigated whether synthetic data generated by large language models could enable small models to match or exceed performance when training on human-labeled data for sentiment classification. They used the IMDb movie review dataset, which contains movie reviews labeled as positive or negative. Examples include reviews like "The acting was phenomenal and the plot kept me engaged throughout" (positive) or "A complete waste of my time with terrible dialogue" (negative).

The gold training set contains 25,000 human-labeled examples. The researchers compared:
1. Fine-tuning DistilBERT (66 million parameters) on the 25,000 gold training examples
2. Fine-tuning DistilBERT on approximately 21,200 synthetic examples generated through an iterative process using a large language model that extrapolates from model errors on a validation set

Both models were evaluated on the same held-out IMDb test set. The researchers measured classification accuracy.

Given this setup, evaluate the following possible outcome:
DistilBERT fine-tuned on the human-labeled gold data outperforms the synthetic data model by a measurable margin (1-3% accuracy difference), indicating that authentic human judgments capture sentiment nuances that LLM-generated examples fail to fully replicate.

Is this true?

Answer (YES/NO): NO